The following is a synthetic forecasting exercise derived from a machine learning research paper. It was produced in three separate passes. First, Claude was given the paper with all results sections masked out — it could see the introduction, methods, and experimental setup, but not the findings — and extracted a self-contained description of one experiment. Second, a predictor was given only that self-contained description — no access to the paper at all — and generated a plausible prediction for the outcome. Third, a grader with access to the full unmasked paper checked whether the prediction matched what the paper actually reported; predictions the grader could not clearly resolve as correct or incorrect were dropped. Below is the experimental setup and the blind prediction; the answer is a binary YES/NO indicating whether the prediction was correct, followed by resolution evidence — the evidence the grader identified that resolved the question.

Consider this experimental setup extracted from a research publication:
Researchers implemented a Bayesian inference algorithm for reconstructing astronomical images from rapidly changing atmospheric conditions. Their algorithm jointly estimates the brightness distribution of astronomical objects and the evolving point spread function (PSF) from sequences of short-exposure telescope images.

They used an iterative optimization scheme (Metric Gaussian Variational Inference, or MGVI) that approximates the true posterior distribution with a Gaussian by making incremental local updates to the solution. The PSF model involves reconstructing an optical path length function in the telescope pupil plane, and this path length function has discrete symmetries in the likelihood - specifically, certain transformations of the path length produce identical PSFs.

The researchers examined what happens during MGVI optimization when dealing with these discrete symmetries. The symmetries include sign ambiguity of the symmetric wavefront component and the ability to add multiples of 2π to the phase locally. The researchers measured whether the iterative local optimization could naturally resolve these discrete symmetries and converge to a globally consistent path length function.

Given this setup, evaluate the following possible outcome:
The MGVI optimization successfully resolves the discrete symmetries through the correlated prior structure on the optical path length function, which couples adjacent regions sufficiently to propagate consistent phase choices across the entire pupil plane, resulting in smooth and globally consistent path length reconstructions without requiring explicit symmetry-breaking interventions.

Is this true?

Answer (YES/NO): NO